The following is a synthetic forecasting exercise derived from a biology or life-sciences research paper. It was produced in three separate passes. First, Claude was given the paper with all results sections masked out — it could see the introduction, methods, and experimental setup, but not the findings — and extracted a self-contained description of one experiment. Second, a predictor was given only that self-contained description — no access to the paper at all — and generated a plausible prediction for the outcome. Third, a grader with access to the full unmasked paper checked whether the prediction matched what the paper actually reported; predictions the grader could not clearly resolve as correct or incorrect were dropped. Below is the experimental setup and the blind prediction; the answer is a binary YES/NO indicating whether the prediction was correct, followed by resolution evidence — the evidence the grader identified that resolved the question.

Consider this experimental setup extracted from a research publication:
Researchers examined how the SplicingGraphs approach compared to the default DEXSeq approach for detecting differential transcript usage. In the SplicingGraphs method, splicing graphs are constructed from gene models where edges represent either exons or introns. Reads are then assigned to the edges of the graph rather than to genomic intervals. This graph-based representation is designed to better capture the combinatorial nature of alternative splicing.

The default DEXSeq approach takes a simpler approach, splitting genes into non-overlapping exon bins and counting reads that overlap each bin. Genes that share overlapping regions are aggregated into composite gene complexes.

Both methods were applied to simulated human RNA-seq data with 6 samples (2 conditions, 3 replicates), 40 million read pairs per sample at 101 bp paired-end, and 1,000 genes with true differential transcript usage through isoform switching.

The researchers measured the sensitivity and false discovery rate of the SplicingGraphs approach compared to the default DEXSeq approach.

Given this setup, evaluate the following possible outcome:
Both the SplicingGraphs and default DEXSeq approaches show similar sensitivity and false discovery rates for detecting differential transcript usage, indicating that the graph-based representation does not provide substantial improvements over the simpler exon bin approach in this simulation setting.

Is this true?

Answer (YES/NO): NO